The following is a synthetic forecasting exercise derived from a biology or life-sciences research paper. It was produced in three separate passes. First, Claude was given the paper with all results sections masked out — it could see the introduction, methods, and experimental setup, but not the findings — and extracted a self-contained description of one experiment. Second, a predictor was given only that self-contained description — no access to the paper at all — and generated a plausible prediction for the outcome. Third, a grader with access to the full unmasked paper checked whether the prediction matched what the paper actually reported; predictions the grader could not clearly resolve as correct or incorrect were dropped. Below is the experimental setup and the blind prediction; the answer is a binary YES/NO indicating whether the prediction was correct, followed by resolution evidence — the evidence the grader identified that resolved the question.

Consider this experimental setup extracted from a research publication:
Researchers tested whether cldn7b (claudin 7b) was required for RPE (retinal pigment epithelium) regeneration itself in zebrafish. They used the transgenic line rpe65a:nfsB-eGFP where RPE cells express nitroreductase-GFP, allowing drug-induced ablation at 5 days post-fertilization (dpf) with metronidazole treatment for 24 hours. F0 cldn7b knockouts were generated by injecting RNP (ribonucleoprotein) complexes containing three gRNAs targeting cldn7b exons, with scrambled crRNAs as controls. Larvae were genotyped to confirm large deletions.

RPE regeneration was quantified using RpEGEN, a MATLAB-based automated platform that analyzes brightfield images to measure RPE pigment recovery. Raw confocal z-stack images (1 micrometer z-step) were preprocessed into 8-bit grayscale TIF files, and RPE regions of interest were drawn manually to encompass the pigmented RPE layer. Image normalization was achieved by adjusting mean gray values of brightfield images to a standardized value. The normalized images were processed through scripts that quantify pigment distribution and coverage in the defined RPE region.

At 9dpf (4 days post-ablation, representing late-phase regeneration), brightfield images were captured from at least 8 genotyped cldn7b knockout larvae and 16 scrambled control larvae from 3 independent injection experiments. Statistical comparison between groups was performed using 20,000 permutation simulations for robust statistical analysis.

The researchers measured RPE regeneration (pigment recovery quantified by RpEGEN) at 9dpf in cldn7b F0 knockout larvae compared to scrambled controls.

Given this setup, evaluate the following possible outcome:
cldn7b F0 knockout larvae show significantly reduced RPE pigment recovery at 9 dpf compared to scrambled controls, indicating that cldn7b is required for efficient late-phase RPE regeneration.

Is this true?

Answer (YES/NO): YES